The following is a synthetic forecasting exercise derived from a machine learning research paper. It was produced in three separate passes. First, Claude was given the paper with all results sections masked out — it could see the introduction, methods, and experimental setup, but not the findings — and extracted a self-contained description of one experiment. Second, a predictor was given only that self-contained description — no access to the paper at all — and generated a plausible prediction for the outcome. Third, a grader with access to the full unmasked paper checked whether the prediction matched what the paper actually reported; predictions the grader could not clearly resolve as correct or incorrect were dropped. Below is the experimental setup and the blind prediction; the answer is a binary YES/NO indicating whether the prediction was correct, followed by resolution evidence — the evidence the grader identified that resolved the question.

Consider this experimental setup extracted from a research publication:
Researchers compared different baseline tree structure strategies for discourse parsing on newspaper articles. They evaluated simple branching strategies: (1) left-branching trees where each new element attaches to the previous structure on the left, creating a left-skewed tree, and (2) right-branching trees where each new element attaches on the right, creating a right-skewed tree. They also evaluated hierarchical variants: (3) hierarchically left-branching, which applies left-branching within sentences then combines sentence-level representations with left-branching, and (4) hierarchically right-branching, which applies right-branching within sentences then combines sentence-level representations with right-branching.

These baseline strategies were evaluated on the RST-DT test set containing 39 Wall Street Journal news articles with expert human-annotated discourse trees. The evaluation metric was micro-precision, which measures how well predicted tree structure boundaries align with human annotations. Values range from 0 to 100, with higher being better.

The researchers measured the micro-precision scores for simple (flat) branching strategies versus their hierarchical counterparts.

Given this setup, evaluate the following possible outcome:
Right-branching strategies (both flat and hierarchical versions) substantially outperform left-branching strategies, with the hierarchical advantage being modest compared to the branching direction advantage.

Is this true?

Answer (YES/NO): NO